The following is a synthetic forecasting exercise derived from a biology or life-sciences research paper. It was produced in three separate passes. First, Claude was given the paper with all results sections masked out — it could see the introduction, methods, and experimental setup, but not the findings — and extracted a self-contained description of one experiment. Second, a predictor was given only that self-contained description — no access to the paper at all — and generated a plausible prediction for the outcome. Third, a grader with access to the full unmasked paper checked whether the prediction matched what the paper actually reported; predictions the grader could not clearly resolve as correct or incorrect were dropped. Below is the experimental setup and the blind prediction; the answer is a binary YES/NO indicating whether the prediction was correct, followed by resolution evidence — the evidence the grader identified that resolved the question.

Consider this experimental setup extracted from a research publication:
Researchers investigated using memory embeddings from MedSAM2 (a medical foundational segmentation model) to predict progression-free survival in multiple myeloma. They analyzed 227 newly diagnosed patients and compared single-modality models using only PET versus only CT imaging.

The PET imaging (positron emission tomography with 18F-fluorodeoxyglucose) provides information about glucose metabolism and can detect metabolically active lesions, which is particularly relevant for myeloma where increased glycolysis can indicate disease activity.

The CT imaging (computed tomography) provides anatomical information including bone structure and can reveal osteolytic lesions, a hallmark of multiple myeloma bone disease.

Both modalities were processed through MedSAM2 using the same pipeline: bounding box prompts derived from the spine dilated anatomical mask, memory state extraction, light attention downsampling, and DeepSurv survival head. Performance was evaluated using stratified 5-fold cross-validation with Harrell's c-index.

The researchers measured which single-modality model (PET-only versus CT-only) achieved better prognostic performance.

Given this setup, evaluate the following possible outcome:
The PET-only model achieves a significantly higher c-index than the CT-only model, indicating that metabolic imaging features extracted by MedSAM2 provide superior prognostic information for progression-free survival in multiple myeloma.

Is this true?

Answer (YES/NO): NO